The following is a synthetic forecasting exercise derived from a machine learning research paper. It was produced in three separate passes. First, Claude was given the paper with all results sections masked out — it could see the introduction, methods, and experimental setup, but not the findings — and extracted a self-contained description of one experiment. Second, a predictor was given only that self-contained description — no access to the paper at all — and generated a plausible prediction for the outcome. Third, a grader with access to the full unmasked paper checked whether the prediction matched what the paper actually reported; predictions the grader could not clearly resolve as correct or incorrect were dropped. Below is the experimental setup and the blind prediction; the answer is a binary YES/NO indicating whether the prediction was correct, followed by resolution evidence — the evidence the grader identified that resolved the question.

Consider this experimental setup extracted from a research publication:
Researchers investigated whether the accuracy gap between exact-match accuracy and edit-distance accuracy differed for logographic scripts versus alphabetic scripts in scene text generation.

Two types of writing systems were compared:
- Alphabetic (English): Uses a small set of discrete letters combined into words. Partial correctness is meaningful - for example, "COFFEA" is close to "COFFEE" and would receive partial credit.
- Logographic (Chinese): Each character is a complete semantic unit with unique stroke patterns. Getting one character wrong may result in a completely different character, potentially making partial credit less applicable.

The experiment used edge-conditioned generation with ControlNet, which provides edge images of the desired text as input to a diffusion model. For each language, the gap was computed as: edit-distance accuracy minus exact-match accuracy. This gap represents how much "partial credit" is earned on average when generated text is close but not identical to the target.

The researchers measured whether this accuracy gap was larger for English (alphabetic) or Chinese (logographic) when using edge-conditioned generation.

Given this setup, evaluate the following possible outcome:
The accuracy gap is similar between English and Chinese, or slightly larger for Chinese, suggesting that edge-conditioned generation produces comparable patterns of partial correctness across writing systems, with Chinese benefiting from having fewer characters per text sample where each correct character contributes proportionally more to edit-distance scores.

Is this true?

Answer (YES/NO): NO